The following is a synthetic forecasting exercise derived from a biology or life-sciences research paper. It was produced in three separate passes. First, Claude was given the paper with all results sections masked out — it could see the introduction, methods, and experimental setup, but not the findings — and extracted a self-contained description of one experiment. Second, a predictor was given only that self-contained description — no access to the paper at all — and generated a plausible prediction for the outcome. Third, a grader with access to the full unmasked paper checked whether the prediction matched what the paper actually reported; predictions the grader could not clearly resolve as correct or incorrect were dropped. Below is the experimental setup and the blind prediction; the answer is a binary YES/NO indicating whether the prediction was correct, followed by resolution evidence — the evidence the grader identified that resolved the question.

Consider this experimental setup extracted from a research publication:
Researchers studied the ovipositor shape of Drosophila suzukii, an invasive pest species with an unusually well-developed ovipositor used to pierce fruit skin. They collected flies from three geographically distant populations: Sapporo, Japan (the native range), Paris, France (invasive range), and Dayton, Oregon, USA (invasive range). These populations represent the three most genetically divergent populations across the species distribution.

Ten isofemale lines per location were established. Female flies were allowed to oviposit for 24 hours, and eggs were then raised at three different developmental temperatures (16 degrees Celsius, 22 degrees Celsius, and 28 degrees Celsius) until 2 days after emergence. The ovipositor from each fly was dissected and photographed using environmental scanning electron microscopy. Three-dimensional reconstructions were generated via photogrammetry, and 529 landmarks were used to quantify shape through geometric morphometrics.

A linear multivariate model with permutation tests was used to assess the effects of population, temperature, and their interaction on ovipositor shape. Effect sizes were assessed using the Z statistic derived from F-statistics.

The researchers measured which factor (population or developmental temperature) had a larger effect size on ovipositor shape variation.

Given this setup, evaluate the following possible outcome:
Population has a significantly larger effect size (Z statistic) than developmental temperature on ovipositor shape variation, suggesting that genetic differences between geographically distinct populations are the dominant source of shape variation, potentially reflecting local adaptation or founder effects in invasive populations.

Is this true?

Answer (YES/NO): NO